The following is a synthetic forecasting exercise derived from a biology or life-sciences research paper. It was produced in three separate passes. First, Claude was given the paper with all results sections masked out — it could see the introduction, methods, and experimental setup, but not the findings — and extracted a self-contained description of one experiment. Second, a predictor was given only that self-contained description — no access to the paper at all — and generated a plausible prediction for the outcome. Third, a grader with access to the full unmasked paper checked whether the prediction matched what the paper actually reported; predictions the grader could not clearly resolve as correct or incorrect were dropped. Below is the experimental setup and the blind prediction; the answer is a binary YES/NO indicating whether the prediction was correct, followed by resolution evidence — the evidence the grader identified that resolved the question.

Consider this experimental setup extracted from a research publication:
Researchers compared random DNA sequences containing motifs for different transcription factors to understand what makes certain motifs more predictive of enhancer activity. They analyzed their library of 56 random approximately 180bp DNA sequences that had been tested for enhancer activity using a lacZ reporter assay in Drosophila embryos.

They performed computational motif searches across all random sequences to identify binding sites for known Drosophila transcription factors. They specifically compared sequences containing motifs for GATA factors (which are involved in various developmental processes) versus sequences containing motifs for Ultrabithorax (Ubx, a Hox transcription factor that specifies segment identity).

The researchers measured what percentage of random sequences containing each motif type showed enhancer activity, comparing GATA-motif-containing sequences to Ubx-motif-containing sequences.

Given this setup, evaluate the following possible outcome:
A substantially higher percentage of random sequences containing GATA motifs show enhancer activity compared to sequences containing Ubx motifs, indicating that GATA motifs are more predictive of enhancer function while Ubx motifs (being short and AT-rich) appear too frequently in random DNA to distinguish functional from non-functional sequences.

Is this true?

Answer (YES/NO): YES